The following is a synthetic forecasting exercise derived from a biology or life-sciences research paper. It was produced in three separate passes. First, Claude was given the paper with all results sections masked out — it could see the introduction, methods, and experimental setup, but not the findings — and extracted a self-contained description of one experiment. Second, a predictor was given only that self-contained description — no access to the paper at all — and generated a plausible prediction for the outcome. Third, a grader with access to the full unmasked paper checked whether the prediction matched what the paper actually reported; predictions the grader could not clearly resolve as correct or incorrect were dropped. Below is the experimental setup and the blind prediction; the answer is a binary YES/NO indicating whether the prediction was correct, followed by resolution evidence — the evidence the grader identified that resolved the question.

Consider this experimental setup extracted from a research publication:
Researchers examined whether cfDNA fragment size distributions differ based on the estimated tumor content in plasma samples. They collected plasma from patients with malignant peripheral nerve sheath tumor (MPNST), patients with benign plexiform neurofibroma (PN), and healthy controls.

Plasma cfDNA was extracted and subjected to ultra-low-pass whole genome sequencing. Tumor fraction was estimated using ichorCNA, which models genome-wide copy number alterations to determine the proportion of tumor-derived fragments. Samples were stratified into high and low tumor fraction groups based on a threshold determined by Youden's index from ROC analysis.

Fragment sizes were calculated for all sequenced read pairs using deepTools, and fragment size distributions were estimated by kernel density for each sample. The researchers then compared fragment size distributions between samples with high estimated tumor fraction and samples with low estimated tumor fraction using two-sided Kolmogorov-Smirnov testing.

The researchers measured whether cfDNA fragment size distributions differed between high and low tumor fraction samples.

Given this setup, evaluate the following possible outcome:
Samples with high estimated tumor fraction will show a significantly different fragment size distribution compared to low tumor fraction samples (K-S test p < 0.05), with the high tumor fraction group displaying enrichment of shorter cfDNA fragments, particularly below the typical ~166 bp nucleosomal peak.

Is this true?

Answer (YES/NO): YES